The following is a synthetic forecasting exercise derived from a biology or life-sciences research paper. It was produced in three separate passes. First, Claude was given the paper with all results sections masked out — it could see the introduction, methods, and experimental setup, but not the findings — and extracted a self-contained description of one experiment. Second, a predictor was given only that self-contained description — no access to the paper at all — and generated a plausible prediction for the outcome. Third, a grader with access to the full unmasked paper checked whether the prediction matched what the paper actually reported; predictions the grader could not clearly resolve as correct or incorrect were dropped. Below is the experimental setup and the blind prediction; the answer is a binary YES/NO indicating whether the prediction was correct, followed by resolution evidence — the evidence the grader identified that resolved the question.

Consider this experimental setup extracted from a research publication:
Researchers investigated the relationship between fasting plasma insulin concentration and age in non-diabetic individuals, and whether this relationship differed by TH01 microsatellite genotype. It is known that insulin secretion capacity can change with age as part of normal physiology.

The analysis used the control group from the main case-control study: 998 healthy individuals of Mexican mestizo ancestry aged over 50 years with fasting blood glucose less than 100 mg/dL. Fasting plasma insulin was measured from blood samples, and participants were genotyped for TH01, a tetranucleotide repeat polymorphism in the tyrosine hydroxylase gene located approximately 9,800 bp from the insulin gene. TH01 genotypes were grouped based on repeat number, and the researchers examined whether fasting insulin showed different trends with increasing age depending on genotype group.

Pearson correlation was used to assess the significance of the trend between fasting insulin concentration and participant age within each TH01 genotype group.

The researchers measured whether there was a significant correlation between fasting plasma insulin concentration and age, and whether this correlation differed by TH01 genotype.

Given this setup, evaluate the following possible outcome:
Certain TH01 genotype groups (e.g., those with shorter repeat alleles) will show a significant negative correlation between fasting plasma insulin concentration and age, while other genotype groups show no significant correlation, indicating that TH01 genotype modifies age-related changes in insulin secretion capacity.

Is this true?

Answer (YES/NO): NO